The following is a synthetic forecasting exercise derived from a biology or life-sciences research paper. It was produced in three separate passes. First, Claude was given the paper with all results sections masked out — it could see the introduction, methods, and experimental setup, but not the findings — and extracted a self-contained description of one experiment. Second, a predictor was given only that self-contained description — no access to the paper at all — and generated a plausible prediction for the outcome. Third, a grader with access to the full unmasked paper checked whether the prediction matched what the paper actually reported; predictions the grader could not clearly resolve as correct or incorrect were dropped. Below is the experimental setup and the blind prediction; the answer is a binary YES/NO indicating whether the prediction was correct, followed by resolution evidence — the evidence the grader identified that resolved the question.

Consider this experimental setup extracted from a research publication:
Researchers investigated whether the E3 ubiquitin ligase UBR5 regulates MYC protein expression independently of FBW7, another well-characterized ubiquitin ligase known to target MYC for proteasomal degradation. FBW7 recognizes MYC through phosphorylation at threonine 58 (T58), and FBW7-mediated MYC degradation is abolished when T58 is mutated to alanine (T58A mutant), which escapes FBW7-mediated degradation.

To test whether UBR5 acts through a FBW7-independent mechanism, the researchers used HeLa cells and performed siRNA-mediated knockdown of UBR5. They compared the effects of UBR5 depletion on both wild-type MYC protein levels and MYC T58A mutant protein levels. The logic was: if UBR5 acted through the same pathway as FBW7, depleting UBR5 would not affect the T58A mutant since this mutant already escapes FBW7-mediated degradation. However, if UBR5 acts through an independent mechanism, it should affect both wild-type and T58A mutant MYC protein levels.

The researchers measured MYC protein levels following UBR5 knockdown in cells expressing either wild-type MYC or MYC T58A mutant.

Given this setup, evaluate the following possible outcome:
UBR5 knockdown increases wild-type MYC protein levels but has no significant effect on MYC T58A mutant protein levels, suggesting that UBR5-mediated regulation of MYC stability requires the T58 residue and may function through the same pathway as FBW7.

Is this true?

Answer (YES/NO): NO